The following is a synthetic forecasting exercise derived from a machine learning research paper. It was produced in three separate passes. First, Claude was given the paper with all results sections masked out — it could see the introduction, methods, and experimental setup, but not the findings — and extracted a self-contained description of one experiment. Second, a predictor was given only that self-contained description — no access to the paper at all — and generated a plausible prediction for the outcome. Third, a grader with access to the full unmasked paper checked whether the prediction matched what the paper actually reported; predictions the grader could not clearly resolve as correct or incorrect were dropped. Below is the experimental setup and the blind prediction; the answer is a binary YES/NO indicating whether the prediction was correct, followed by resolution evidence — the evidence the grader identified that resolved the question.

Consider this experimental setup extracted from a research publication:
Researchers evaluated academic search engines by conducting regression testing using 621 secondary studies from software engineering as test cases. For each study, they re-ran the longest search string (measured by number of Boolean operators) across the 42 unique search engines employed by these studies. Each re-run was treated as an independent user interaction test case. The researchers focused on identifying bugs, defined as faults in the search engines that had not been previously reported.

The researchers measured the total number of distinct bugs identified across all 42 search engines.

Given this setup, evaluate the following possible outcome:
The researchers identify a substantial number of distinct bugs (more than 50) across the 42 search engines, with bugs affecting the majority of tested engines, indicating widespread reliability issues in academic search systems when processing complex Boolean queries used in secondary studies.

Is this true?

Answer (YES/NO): NO